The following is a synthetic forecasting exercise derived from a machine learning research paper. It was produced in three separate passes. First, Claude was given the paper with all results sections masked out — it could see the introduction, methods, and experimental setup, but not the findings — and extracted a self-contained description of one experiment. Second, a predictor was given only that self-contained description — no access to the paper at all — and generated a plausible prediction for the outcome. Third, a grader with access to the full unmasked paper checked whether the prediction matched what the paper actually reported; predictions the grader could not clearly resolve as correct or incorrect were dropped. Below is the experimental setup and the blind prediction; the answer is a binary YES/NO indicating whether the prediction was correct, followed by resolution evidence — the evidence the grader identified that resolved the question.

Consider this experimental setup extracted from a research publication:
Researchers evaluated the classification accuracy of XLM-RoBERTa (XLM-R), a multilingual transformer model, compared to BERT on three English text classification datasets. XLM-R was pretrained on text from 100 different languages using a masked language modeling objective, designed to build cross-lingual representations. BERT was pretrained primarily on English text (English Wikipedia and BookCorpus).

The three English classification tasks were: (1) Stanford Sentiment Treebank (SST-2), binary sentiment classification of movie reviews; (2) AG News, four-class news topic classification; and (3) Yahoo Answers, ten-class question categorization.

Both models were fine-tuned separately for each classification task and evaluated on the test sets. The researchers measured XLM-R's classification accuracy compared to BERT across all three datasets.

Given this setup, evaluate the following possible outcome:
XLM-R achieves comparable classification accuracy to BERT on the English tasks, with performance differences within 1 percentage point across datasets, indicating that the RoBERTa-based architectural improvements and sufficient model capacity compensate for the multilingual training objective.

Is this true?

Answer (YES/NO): NO